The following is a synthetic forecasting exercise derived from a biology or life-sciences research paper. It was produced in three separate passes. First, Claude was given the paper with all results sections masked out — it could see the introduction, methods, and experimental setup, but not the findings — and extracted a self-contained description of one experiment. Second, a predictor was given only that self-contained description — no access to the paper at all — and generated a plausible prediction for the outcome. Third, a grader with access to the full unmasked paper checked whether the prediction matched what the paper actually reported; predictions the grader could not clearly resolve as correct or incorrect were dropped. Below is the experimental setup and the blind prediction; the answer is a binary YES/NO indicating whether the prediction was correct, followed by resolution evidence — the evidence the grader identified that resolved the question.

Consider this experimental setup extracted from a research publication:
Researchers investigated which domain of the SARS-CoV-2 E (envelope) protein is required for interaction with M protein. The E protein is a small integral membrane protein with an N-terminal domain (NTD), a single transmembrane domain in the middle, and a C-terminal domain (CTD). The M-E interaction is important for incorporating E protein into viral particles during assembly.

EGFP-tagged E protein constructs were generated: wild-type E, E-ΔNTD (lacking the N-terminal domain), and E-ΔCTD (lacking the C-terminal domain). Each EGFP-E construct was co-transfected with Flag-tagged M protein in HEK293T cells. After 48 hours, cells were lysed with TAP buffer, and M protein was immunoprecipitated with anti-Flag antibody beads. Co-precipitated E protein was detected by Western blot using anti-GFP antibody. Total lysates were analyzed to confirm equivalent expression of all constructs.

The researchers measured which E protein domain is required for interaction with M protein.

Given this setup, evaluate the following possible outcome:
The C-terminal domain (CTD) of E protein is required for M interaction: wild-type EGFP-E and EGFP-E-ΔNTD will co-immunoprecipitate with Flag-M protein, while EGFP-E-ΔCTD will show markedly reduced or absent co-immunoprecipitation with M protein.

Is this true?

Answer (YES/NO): NO